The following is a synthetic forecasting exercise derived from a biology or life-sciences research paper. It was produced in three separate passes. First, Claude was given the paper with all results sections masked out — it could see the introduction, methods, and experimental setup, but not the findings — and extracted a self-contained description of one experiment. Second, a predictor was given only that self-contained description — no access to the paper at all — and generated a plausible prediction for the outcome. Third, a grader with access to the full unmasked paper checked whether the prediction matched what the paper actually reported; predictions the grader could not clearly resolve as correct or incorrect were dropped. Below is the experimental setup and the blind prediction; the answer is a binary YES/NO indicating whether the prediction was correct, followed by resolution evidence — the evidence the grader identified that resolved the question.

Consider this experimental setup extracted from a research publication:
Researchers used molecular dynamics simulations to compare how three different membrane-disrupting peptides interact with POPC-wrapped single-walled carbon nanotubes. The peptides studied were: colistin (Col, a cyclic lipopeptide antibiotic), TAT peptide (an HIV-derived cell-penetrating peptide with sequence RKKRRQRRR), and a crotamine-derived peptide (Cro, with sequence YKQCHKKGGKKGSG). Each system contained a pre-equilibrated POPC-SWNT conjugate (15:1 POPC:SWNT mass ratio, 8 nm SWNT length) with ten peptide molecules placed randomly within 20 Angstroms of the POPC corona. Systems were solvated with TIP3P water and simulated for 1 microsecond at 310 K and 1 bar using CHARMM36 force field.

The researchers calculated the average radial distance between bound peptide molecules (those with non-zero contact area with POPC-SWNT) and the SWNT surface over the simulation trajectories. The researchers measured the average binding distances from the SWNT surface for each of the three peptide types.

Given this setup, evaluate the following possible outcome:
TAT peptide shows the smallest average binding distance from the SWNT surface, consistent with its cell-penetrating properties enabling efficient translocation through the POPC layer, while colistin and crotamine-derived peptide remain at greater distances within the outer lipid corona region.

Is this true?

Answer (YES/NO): NO